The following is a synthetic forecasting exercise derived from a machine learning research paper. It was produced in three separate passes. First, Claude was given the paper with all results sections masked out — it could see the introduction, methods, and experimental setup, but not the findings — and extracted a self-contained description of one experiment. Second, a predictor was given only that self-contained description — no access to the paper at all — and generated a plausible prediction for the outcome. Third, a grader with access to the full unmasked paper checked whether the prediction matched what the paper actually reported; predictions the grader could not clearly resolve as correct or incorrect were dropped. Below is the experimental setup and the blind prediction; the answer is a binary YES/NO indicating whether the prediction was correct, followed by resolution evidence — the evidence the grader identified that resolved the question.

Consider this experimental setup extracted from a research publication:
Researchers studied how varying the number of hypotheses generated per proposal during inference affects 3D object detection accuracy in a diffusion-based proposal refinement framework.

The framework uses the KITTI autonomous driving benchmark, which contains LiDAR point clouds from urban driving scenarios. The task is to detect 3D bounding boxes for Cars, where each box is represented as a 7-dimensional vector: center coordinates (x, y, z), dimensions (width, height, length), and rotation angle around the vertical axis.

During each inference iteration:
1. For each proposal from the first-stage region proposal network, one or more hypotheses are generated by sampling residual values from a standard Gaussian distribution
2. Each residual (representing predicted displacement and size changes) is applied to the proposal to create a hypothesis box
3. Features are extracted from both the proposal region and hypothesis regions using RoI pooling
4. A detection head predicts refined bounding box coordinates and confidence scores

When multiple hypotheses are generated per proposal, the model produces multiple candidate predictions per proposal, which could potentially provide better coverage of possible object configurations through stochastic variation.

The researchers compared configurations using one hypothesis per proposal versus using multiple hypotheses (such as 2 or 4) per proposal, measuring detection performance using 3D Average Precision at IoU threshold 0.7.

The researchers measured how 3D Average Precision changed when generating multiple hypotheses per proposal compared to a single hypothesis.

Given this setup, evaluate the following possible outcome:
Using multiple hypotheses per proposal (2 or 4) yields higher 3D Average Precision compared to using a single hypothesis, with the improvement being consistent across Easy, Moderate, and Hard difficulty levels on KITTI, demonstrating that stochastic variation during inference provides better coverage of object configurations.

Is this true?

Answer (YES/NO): NO